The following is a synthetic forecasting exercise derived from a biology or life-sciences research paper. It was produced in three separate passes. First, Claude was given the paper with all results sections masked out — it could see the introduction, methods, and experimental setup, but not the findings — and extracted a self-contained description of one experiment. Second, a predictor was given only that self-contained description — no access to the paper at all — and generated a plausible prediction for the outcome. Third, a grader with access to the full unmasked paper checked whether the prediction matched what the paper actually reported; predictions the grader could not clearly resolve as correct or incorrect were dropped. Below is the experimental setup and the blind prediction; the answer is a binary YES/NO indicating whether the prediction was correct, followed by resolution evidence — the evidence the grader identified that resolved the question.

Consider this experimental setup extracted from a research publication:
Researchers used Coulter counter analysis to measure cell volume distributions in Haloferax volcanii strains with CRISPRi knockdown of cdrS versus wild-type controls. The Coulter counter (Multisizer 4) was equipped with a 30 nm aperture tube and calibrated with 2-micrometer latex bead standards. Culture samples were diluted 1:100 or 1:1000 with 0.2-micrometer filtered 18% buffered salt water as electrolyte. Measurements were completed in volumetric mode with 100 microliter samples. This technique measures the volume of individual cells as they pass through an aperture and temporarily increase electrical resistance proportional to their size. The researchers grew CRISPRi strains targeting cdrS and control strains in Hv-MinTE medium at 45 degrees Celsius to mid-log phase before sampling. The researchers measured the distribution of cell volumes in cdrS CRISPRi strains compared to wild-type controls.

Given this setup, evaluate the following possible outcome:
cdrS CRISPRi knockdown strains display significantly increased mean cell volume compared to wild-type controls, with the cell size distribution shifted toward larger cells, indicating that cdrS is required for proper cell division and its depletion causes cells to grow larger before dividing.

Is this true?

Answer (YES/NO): YES